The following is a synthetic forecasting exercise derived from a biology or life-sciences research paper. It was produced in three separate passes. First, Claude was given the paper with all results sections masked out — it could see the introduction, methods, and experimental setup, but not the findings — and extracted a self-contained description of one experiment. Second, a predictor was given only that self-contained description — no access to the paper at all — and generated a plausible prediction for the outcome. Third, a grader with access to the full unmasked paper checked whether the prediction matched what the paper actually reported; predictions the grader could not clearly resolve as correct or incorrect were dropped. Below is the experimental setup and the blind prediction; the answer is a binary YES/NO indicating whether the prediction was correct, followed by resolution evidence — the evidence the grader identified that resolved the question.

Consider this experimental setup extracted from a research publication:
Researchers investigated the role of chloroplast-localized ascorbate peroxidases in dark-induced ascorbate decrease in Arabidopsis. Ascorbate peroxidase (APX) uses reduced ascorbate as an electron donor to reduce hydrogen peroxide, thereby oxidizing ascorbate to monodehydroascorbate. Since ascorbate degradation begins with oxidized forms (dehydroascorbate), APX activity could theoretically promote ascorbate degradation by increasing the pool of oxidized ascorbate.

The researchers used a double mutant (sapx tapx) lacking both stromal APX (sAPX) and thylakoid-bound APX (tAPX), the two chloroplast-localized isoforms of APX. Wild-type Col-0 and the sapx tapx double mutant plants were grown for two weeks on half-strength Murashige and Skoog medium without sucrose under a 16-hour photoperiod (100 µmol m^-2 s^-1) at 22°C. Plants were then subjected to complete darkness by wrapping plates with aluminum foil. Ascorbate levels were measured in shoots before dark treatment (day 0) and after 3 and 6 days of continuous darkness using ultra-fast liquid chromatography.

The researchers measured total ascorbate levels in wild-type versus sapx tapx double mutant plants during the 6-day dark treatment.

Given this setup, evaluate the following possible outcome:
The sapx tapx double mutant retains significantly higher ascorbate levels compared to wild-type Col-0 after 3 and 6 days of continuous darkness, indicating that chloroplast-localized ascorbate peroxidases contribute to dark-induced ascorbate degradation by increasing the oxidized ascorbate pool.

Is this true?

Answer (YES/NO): NO